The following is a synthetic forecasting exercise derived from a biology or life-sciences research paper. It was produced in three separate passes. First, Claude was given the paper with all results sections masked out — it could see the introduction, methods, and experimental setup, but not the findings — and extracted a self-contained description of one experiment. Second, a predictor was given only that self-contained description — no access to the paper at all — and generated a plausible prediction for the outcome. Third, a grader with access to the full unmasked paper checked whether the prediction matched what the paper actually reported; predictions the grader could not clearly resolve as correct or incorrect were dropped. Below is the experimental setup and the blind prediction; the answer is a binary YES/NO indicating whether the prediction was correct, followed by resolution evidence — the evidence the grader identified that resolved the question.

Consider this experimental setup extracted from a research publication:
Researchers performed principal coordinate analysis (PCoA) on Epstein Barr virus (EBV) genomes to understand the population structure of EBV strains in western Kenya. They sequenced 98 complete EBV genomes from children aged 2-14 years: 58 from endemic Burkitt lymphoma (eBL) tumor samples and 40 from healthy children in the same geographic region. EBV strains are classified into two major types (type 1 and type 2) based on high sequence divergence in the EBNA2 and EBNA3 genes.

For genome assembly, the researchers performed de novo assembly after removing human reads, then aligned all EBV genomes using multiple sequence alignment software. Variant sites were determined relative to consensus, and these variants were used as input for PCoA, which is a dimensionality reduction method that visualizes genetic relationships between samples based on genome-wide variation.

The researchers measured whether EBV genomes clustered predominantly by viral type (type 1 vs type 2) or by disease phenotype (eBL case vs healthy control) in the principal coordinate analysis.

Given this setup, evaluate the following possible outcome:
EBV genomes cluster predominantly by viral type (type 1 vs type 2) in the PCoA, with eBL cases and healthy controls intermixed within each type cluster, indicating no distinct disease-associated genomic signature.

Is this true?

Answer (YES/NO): YES